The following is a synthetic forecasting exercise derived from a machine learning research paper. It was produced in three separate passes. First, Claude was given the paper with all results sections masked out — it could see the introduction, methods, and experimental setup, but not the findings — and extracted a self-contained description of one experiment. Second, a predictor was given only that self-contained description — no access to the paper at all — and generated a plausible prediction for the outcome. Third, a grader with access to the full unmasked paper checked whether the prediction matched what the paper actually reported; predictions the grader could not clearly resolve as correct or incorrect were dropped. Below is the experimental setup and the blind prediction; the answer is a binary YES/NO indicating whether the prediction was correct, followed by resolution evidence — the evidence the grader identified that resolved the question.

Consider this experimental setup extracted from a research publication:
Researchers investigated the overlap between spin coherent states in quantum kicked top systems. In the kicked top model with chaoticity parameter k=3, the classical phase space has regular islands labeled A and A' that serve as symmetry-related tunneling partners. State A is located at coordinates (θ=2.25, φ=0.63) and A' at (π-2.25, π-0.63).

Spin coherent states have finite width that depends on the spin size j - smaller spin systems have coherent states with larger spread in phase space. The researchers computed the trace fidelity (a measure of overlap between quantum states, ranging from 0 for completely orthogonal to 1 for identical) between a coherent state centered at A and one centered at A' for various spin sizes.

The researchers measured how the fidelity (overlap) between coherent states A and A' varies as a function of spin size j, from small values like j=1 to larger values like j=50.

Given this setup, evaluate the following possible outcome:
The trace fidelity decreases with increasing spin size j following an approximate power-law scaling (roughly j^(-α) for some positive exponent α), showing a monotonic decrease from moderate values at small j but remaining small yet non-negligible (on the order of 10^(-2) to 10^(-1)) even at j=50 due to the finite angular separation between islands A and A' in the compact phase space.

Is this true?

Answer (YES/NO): YES